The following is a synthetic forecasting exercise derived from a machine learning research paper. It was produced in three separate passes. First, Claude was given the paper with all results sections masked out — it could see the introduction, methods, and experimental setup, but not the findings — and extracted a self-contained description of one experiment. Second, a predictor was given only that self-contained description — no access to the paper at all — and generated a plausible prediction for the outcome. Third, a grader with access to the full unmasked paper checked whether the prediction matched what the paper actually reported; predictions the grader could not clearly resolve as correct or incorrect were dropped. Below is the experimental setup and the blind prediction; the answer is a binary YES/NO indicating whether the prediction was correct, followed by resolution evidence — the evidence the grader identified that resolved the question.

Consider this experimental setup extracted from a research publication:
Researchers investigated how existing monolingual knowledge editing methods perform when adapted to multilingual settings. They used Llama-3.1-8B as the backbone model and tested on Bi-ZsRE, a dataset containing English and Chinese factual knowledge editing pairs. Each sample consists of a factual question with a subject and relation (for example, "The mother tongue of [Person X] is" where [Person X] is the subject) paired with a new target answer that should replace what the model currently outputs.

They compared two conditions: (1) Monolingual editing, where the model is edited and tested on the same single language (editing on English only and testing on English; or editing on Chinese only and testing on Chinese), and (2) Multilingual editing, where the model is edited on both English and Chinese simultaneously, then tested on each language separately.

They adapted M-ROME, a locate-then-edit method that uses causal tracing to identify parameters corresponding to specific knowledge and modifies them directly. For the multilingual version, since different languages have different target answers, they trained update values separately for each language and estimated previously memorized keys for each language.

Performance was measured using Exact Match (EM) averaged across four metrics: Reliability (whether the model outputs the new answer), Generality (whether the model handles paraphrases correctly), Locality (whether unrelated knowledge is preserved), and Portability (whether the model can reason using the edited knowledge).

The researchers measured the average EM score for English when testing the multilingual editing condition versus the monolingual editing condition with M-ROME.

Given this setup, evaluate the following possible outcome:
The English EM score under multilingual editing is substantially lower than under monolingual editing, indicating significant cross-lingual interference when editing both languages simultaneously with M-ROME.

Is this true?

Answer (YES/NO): YES